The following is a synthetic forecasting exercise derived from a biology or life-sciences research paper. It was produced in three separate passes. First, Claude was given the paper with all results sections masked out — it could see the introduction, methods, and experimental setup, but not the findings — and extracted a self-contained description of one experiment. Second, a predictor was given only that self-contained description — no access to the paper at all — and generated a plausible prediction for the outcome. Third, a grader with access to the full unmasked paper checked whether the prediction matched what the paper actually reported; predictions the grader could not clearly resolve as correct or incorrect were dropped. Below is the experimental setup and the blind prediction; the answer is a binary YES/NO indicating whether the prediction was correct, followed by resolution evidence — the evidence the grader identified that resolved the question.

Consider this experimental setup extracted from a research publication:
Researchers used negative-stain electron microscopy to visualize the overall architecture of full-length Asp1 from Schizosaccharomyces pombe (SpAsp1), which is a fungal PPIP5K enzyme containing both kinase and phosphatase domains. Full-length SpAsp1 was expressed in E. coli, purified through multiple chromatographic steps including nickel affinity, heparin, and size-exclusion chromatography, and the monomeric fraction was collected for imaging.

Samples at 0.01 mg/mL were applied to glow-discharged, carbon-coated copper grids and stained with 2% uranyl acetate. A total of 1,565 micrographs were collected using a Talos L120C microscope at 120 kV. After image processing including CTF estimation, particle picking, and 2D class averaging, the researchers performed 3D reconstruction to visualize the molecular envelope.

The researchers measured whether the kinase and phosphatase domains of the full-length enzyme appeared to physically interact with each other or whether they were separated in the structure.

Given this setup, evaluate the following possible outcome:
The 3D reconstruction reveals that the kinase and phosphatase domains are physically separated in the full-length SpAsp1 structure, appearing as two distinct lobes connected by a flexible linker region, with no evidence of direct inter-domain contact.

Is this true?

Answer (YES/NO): NO